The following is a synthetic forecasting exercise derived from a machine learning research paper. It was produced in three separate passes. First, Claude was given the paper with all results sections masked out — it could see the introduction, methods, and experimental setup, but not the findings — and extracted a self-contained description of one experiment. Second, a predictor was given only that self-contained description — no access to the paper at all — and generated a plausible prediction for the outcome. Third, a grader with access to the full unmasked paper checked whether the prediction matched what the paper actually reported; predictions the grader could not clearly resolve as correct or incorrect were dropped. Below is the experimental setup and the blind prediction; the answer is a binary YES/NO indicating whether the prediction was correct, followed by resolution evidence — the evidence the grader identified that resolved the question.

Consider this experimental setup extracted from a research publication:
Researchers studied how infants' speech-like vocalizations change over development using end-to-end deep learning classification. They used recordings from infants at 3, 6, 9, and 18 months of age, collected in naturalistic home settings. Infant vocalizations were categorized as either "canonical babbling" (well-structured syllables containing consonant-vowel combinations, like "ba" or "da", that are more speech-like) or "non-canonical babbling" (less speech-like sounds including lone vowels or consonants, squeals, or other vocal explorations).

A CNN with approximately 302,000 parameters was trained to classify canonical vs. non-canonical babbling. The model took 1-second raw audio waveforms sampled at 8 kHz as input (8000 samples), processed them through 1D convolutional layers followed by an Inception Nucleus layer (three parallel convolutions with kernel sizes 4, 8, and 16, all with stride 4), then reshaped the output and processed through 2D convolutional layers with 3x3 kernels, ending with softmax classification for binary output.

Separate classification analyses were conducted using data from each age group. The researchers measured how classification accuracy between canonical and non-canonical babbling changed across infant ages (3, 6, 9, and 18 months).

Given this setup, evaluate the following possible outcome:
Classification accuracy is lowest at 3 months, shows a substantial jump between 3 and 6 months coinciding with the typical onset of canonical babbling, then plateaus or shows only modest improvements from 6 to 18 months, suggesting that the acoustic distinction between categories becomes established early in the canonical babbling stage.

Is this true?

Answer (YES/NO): NO